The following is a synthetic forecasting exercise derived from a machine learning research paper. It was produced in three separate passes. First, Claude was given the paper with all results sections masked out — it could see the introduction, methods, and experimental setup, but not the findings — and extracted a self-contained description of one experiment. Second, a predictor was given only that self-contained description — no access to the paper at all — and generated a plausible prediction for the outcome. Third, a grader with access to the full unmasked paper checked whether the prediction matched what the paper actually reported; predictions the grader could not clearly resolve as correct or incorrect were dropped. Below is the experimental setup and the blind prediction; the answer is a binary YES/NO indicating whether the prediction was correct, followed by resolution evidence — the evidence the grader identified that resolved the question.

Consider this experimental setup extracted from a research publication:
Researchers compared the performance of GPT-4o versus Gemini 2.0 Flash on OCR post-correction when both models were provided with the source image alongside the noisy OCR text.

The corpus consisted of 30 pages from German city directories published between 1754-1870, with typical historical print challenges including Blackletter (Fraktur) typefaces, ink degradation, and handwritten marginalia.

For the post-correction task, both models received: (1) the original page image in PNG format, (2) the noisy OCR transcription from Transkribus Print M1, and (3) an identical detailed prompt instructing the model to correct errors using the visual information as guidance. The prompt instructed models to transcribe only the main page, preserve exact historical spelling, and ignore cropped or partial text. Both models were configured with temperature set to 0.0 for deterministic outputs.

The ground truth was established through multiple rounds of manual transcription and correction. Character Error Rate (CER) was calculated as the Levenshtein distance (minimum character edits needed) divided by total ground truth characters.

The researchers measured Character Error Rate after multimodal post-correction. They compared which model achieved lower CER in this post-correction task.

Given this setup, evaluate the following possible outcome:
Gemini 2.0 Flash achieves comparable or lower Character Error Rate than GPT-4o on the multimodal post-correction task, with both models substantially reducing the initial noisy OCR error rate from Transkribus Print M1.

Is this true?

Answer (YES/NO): YES